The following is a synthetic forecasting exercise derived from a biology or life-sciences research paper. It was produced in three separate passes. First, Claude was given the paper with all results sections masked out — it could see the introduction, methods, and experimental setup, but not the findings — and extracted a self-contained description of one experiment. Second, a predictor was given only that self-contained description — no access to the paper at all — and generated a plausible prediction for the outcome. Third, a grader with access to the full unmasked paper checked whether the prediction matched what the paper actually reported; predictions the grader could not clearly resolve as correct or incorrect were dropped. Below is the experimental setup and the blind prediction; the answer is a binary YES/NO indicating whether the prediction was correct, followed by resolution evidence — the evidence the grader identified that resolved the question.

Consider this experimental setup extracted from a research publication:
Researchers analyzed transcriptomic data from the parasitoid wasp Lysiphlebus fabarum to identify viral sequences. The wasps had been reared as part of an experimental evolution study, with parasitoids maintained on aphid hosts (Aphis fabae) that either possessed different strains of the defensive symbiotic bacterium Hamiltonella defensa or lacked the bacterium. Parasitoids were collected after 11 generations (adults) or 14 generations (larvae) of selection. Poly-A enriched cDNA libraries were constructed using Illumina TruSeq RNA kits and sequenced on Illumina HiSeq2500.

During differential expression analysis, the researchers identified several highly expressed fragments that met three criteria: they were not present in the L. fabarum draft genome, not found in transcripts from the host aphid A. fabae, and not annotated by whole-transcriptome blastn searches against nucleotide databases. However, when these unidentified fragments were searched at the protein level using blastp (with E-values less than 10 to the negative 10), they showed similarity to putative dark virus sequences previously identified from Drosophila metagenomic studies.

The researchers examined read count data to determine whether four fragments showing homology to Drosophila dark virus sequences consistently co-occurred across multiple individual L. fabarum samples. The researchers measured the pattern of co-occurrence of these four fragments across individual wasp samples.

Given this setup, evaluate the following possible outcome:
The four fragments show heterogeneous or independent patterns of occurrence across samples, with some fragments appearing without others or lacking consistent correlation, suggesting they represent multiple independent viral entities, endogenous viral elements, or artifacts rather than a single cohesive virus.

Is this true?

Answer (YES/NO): NO